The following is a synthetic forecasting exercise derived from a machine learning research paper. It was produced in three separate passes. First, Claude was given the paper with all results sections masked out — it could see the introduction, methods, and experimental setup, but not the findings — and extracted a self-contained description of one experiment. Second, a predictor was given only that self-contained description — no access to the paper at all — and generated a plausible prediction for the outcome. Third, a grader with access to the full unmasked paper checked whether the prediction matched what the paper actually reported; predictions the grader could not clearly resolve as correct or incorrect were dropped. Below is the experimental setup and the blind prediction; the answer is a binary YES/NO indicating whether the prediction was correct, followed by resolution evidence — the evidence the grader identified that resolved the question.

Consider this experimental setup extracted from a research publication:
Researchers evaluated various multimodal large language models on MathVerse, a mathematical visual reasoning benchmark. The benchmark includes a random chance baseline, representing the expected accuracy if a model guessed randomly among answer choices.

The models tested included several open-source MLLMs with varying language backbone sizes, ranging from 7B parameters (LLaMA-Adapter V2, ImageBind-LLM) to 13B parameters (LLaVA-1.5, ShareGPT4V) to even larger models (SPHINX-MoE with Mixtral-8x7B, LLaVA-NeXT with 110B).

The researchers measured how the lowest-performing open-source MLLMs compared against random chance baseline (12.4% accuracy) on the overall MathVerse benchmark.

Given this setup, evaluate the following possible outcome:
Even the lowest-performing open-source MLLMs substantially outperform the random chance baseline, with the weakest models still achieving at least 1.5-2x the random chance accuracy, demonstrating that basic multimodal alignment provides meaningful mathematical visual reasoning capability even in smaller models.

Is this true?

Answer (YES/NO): NO